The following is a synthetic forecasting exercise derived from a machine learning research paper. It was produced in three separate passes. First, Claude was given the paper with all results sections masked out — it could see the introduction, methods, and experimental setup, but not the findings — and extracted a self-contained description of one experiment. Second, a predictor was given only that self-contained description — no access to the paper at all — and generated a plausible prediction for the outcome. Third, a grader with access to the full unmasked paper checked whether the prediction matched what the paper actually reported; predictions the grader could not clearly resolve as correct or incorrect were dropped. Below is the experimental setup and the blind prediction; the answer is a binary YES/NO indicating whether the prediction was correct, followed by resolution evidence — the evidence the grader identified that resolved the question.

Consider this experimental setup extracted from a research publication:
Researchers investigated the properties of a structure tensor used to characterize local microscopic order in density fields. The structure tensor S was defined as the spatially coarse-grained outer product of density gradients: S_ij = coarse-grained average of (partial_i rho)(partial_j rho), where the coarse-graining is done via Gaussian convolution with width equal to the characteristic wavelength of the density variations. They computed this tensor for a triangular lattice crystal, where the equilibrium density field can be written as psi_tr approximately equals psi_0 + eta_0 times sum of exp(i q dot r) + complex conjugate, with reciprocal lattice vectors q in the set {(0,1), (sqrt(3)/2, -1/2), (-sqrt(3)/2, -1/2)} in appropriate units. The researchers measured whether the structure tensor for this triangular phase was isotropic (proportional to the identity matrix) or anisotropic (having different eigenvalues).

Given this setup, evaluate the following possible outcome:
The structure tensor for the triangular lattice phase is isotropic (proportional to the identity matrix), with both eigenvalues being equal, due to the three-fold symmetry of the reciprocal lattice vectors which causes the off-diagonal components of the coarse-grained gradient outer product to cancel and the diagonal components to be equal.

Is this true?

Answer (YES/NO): YES